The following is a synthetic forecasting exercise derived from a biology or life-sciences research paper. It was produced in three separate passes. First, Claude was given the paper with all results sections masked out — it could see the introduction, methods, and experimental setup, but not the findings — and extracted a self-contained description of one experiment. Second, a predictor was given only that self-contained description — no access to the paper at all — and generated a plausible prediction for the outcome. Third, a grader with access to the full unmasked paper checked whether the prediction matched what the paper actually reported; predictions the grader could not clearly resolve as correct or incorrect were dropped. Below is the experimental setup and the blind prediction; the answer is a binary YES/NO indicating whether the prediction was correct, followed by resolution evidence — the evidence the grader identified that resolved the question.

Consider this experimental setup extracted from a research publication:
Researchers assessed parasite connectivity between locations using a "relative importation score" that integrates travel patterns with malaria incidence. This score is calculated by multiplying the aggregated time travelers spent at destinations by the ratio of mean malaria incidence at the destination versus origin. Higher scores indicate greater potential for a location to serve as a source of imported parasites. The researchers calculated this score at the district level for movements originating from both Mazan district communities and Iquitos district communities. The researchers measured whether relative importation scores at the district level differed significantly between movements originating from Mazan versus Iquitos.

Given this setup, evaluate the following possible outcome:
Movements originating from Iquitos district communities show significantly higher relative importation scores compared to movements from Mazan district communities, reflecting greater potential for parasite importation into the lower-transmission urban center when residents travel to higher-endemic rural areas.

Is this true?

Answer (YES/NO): NO